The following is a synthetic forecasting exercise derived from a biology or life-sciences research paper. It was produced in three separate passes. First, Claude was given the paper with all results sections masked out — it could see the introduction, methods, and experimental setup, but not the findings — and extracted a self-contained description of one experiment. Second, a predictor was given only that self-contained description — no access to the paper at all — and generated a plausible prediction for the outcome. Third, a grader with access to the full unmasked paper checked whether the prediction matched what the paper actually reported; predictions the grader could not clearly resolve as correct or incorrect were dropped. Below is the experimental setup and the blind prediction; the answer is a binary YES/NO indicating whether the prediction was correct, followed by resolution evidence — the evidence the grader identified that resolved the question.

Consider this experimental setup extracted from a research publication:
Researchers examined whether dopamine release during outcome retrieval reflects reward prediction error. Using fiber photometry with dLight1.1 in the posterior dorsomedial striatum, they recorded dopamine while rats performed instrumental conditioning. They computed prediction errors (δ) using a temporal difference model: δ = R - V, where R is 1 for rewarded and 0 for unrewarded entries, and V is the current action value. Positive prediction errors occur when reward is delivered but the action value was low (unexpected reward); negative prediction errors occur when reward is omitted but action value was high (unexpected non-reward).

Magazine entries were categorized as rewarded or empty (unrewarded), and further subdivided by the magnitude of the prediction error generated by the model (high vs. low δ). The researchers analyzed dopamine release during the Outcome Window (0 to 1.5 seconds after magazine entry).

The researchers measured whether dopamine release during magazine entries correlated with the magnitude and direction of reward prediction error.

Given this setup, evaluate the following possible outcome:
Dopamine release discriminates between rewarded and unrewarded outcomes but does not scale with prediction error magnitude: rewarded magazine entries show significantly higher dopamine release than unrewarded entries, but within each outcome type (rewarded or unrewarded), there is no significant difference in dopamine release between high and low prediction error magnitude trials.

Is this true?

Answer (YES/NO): NO